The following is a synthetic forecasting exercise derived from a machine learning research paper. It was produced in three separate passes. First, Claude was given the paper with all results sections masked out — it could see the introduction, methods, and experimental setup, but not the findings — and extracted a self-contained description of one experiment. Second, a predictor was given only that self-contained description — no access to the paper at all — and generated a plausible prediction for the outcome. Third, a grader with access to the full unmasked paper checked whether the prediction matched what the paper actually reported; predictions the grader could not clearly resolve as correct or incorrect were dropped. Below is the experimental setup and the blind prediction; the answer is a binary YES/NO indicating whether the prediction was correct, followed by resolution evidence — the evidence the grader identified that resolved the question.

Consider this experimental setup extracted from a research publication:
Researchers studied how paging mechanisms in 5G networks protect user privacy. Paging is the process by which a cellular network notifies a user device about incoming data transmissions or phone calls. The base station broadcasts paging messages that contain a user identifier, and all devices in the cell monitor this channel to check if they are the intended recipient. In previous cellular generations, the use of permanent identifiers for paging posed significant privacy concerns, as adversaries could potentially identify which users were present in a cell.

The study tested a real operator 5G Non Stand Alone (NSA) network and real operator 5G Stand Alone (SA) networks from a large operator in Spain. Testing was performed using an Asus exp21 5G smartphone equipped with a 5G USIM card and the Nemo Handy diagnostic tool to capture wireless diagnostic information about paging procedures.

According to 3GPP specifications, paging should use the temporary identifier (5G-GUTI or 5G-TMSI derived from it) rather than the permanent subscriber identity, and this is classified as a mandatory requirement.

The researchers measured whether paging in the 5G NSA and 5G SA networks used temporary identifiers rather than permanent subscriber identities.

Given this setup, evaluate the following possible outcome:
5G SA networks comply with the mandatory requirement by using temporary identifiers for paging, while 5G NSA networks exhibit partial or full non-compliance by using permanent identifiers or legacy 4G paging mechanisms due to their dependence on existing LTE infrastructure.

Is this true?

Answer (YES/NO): NO